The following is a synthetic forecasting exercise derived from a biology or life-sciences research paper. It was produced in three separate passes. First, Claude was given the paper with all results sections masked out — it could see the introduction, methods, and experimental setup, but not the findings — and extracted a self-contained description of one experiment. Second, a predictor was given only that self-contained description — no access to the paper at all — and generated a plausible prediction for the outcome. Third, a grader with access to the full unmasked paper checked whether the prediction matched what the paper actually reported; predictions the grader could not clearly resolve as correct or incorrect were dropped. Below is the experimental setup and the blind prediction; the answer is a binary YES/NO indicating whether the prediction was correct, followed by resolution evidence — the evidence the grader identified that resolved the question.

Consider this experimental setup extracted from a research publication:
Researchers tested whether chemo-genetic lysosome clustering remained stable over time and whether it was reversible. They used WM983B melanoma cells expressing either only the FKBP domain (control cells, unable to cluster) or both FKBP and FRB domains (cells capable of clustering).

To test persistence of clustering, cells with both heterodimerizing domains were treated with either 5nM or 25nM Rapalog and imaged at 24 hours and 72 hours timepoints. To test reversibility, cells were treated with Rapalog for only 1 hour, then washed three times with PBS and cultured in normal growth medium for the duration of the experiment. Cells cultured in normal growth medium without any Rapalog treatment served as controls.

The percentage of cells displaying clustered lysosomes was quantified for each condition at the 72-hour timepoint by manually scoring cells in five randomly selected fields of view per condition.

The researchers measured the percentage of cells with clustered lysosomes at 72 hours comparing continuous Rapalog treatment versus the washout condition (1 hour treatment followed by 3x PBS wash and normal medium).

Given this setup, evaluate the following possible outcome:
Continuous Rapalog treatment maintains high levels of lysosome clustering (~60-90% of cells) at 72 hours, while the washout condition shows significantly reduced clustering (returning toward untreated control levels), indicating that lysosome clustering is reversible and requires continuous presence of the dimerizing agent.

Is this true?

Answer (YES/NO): NO